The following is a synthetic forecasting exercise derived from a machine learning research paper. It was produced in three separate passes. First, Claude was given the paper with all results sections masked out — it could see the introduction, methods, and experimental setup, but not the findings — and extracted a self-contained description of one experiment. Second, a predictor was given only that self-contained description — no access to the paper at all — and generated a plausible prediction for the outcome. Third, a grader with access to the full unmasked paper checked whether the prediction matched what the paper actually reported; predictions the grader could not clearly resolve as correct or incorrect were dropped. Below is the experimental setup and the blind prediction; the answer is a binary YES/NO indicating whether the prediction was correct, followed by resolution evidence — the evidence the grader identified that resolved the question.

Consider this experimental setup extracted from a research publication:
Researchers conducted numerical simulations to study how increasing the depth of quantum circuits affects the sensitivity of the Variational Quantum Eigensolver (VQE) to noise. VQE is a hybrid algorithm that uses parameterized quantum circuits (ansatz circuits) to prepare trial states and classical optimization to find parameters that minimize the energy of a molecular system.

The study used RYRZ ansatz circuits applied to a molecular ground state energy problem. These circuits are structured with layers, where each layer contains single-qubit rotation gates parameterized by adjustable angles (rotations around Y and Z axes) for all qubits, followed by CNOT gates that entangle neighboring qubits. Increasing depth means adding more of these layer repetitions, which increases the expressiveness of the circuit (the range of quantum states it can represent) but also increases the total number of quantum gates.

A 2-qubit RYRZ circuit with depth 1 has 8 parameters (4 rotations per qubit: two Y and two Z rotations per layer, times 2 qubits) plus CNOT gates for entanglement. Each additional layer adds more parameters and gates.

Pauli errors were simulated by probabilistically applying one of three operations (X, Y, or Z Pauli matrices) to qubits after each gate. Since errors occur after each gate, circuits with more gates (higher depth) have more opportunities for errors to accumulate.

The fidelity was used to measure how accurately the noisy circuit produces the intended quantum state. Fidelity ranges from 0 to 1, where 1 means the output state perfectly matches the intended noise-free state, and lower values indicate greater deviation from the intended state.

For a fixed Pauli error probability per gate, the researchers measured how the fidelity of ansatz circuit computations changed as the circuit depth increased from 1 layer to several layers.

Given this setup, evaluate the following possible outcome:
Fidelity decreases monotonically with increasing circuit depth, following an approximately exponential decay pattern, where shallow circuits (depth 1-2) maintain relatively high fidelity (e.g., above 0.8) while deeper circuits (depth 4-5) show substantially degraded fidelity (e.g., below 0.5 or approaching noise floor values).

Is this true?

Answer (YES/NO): NO